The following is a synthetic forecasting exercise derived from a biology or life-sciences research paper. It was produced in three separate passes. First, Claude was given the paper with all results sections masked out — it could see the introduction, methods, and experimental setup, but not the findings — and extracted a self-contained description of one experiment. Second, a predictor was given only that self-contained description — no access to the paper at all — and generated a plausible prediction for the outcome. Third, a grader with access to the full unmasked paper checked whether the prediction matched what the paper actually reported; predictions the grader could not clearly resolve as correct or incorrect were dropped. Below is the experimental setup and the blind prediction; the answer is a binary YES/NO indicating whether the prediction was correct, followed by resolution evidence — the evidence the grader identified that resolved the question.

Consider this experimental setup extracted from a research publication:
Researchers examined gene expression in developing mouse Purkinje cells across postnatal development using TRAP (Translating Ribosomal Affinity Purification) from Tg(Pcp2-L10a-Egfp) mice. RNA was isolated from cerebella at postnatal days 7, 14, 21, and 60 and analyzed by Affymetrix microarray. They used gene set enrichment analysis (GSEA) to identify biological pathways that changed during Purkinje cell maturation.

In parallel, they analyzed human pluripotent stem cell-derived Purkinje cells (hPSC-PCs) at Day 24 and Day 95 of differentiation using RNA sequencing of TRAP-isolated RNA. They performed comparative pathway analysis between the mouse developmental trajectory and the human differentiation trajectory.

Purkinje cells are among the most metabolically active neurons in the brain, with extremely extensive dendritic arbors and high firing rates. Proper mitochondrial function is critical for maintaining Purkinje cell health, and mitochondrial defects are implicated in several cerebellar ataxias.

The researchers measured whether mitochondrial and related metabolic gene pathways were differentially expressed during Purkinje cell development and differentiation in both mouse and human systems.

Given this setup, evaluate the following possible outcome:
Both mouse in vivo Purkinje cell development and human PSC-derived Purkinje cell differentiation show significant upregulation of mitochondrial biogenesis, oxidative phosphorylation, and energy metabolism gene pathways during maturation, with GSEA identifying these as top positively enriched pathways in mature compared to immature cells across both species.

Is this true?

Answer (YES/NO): YES